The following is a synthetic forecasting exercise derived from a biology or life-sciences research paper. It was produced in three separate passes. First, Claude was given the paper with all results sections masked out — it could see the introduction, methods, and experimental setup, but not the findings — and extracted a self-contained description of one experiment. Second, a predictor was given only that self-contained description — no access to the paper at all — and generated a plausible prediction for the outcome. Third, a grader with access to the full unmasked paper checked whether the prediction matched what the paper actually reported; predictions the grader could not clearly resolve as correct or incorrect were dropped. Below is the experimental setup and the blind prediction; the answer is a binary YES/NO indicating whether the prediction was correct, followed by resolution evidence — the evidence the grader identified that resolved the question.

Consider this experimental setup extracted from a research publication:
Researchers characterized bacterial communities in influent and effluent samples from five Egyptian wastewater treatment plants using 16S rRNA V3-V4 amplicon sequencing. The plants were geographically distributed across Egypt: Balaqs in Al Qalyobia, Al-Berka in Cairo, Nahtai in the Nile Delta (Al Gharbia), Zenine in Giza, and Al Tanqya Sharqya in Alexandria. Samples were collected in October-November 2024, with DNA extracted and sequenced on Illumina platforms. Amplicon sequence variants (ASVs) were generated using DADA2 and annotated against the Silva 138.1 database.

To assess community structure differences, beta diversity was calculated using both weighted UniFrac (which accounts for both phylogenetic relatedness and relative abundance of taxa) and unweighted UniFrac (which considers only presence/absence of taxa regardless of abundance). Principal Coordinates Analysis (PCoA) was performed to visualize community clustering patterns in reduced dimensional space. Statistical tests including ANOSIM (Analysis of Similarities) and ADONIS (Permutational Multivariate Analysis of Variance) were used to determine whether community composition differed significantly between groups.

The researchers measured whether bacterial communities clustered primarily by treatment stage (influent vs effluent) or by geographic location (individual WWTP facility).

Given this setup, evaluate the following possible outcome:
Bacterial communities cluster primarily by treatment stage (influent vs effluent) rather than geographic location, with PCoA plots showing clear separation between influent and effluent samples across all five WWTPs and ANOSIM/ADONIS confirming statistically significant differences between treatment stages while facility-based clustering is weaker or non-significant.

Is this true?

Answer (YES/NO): YES